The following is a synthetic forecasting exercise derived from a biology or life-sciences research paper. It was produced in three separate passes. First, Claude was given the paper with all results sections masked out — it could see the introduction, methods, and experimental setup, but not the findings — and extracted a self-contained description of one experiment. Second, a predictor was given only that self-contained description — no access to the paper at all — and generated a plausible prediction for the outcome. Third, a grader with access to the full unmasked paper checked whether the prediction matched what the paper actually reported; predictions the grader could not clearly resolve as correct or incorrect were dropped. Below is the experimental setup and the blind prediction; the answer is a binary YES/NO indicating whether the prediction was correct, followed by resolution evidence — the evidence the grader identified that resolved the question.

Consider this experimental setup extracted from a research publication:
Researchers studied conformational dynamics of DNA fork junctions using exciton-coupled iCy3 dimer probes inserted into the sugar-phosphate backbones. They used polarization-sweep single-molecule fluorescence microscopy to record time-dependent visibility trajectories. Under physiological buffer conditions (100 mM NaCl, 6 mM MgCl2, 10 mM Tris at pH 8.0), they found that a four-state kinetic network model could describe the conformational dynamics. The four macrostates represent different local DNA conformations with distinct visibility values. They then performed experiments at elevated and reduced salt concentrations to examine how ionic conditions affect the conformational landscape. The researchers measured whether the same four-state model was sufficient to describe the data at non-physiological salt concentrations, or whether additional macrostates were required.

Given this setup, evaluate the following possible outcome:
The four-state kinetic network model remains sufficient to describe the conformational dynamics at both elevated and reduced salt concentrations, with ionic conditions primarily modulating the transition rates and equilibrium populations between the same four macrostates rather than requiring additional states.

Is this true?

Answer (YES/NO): NO